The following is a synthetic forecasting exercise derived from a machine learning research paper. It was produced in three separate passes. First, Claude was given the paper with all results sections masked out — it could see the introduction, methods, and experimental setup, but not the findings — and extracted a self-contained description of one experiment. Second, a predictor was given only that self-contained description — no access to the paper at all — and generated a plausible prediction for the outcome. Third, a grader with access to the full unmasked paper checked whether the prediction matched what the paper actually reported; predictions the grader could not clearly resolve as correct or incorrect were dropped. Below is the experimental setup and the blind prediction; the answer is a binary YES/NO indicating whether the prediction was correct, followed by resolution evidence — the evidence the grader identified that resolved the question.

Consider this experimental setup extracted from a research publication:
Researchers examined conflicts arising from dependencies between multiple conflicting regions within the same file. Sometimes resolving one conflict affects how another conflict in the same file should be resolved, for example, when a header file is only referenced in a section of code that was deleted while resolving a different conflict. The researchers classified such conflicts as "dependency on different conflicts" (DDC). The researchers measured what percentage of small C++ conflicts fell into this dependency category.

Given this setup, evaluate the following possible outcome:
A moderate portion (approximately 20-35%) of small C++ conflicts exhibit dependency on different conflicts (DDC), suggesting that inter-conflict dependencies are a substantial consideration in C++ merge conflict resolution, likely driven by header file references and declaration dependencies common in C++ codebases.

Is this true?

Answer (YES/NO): NO